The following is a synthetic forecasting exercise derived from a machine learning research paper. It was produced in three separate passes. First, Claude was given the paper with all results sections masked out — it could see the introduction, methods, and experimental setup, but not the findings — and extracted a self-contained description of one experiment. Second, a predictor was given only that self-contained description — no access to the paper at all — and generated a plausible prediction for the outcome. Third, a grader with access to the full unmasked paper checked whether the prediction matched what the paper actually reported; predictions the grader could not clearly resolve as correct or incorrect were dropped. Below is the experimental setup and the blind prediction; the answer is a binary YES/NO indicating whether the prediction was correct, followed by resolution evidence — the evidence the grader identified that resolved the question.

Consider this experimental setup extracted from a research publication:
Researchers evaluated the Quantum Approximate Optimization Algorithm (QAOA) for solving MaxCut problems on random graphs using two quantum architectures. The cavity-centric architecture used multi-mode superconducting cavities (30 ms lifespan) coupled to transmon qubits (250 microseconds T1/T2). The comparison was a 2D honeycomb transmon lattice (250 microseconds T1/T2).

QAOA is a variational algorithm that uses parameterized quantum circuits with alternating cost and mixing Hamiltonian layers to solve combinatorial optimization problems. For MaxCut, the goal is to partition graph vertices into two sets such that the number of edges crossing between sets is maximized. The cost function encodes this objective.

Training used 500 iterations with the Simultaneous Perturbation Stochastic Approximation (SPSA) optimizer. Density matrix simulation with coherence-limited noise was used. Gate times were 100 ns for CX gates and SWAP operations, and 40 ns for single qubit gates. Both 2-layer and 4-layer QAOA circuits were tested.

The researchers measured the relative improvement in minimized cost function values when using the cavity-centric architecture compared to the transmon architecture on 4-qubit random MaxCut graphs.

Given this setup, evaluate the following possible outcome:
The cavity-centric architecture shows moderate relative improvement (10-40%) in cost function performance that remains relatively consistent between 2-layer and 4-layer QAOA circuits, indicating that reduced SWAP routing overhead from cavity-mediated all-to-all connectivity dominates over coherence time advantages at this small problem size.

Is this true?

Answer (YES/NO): NO